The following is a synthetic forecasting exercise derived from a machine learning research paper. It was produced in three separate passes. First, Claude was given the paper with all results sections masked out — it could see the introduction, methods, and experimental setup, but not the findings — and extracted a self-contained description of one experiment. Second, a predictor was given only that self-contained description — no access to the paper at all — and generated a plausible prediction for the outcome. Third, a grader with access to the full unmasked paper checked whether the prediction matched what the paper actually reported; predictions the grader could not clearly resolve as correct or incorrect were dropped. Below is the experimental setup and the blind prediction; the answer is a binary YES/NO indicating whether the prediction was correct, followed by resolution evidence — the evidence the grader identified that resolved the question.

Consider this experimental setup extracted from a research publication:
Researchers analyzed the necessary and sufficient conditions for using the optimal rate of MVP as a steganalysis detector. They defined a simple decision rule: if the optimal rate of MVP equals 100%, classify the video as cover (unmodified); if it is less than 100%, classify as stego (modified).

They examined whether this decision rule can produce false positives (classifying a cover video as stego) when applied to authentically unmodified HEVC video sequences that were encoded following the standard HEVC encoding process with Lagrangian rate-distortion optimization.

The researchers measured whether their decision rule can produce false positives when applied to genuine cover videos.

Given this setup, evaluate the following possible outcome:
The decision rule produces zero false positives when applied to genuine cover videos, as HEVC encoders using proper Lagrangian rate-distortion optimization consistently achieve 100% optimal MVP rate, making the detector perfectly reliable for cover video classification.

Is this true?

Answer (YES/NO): YES